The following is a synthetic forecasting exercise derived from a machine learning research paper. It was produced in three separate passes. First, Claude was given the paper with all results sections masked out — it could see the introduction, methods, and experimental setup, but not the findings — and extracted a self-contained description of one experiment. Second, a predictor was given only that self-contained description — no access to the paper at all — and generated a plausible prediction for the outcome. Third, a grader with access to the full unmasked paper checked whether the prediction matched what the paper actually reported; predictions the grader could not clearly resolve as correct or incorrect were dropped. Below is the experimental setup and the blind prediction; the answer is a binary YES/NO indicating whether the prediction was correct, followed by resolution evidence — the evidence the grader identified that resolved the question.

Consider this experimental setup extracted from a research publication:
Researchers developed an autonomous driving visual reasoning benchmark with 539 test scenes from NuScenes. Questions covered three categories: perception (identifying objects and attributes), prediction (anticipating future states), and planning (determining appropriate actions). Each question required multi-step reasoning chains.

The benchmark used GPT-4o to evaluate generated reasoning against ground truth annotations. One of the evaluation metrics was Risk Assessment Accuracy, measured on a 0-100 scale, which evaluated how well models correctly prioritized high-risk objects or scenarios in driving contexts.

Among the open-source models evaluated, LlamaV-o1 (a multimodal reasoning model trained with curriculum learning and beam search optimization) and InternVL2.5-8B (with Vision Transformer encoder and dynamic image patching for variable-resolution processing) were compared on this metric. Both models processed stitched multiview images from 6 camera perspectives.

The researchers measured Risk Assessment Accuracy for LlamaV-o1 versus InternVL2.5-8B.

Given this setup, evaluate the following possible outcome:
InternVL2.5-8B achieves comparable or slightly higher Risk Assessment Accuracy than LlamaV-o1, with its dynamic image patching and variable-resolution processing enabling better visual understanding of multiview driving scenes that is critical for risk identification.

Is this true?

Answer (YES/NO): NO